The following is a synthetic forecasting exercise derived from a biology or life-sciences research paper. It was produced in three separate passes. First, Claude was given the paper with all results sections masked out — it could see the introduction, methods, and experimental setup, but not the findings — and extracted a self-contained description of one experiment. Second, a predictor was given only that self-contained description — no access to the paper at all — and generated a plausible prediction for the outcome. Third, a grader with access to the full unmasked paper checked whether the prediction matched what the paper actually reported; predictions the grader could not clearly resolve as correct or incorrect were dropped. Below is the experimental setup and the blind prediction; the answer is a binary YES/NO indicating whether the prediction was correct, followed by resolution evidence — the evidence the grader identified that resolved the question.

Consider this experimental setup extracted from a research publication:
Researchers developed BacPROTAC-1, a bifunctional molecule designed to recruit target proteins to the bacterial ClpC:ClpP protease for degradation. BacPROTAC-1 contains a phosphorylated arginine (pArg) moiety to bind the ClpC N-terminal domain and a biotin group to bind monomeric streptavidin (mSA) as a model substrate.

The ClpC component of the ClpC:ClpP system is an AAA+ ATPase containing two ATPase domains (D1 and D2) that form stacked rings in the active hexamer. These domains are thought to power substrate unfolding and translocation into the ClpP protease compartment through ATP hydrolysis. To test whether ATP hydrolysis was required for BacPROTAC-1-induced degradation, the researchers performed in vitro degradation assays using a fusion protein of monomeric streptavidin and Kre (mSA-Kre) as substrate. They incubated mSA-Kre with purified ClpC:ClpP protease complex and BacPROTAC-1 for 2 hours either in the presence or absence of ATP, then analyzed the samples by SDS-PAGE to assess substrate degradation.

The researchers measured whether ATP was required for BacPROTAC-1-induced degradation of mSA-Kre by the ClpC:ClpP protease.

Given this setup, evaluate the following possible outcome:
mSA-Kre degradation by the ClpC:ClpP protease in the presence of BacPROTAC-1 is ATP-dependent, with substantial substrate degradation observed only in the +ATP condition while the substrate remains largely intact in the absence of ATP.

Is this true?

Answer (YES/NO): YES